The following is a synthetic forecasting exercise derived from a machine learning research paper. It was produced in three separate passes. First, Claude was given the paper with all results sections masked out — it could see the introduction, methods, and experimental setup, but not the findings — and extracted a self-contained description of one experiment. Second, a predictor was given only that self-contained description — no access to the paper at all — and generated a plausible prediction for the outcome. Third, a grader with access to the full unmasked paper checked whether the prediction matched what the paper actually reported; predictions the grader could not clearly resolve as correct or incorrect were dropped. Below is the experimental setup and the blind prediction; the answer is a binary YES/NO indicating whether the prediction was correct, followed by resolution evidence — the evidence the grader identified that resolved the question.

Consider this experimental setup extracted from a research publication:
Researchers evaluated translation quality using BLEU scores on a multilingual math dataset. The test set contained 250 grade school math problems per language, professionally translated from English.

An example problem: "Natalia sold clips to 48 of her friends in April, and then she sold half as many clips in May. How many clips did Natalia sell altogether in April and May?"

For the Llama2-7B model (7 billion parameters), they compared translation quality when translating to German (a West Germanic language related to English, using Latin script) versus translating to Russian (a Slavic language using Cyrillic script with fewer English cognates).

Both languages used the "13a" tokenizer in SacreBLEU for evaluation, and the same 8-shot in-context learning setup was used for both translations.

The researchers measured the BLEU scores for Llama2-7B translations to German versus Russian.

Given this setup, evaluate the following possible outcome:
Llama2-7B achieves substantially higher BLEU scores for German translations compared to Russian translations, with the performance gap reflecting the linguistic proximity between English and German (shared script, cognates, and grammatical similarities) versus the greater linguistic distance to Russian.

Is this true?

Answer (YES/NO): YES